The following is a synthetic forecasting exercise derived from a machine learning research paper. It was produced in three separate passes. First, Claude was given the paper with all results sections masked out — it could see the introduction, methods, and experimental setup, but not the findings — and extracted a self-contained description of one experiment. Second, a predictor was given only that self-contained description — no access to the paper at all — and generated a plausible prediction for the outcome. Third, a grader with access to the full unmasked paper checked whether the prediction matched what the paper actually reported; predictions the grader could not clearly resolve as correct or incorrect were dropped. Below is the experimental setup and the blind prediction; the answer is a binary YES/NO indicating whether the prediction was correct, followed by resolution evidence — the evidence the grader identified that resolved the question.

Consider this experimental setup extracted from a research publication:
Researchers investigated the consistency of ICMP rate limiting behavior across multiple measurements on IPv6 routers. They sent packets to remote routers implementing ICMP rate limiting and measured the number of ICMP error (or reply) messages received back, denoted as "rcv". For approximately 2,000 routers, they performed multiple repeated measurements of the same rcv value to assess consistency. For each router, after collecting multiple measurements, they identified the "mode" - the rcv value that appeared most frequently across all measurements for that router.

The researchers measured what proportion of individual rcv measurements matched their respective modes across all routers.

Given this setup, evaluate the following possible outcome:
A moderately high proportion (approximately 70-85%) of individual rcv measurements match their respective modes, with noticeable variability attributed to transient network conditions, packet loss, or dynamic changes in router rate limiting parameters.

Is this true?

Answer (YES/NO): NO